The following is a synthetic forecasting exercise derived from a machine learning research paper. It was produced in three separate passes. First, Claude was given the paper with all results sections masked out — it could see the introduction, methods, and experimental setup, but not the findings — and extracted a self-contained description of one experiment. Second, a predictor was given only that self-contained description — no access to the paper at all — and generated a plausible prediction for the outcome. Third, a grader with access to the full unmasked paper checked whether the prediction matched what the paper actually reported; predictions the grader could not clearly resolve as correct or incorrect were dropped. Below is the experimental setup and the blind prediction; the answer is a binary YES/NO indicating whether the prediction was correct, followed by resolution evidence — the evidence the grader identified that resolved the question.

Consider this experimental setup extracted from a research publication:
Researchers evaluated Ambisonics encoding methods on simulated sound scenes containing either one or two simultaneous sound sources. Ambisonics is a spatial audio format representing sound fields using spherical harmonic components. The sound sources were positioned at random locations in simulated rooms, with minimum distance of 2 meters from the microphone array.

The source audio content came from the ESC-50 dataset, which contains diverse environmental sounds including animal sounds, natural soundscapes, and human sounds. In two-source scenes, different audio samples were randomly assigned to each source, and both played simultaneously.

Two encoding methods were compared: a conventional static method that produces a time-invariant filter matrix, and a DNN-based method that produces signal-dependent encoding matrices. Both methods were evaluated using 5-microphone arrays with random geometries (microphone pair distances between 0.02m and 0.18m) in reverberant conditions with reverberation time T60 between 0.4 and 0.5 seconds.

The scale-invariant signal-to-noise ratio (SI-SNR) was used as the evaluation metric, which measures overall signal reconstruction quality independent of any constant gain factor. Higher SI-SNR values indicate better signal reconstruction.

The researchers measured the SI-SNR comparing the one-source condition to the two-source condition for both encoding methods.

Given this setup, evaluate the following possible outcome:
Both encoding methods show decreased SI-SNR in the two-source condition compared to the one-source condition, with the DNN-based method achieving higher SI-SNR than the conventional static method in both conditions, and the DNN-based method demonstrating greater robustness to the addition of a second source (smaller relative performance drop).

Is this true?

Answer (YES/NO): NO